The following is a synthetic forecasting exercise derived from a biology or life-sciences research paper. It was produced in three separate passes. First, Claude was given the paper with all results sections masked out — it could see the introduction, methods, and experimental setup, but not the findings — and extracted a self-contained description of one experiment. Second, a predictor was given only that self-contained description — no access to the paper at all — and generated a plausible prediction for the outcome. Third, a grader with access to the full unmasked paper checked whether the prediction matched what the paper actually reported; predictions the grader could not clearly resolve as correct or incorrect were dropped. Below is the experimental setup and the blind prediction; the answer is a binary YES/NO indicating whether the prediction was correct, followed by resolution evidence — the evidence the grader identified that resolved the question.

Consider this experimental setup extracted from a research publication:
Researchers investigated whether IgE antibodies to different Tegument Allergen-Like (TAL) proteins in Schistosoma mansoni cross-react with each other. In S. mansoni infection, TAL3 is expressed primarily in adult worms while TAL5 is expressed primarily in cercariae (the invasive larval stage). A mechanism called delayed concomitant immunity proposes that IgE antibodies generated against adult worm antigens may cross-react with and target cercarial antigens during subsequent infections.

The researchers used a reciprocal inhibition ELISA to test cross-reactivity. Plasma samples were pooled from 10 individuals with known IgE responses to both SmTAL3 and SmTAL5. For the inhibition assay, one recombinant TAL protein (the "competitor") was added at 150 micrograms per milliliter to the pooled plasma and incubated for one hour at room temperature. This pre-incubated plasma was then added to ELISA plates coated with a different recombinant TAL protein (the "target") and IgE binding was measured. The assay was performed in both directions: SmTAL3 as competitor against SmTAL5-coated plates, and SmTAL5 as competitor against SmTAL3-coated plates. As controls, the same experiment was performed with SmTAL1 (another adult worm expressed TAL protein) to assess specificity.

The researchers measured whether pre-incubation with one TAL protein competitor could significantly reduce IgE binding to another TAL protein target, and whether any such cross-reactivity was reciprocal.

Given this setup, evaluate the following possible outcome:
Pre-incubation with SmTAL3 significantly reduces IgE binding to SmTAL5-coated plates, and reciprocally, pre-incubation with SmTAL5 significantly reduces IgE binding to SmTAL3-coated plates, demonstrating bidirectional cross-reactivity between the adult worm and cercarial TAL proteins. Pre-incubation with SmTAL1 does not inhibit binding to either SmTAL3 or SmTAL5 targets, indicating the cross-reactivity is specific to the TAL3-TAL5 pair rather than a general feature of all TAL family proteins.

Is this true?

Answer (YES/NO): YES